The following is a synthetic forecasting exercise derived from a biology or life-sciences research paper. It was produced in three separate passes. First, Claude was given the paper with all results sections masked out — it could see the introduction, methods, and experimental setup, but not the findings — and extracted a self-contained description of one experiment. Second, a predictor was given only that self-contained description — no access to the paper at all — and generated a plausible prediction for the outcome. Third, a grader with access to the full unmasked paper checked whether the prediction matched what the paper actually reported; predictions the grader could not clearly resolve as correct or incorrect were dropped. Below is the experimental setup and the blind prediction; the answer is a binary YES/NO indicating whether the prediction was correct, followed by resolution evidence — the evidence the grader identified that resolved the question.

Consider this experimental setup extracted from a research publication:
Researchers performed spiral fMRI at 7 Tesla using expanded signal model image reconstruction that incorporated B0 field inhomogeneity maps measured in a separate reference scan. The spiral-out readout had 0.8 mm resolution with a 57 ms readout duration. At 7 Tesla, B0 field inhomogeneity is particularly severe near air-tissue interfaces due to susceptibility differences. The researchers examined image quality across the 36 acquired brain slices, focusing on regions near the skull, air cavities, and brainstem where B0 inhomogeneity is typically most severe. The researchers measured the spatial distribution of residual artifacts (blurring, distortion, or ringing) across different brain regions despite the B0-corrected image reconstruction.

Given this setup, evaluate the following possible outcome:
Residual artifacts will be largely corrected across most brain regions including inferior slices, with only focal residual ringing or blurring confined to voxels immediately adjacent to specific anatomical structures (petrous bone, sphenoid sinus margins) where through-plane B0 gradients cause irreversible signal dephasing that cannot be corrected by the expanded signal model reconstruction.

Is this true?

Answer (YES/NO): NO